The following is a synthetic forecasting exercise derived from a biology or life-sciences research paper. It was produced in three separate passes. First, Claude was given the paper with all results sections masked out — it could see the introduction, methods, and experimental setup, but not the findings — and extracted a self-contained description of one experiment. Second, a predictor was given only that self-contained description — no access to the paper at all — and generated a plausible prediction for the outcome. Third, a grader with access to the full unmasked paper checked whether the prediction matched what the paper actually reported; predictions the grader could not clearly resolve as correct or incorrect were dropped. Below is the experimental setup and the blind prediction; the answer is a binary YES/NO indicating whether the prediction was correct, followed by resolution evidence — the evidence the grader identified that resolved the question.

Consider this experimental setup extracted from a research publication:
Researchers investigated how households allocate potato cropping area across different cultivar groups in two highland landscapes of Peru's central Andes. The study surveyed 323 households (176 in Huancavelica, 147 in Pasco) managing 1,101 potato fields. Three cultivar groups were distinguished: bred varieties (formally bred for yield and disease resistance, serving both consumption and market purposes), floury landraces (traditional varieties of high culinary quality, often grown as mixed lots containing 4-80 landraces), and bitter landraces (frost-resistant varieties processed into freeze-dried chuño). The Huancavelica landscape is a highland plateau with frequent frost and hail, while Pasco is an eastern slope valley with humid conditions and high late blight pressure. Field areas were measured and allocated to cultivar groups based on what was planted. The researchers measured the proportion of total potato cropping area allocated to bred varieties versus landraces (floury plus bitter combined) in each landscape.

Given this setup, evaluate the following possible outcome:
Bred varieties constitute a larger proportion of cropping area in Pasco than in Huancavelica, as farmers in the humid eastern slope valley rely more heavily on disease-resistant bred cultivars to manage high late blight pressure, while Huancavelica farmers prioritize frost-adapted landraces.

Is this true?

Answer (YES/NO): YES